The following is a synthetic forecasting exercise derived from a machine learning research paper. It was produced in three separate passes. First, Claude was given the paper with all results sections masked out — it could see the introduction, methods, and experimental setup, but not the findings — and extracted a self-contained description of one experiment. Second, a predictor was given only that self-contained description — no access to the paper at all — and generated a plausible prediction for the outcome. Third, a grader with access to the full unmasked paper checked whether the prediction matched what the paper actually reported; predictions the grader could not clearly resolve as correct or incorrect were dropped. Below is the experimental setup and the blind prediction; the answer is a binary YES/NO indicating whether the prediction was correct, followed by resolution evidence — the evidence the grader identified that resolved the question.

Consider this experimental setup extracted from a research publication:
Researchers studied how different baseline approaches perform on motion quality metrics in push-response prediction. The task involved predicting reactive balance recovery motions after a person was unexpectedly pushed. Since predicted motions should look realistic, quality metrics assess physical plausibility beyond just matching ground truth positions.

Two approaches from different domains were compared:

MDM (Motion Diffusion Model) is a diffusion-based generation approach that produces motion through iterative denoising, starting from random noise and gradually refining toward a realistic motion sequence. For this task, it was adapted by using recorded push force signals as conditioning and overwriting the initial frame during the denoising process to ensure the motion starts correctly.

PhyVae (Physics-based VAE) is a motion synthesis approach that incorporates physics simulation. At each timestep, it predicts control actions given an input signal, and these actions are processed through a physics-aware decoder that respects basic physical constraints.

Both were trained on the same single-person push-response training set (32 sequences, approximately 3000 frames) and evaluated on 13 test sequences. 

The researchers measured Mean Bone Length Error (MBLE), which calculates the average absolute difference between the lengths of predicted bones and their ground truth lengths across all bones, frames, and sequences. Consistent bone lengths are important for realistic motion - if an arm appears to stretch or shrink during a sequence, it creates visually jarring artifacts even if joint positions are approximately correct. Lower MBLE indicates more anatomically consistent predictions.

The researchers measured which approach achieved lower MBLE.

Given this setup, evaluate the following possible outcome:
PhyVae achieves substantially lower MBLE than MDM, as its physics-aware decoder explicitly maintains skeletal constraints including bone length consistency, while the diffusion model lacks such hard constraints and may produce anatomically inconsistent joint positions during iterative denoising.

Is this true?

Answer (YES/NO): NO